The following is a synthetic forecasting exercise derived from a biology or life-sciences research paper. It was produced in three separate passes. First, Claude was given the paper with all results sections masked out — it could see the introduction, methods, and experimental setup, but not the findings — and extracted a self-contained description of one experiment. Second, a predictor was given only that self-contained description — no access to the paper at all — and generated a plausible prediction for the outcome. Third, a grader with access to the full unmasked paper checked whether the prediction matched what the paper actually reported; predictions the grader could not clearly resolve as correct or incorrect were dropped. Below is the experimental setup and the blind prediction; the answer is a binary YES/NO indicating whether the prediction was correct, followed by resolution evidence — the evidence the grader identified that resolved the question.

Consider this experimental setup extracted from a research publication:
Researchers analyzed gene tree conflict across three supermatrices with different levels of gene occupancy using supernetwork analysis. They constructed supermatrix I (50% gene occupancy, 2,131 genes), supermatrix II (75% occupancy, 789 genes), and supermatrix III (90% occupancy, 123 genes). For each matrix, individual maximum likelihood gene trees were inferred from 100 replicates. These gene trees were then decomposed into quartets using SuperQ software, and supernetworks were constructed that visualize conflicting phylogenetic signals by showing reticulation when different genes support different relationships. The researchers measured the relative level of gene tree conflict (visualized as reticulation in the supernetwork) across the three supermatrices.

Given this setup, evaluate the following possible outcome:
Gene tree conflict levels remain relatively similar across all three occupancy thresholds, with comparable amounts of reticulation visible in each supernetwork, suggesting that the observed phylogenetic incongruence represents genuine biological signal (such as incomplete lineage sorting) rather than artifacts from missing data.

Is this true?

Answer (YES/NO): NO